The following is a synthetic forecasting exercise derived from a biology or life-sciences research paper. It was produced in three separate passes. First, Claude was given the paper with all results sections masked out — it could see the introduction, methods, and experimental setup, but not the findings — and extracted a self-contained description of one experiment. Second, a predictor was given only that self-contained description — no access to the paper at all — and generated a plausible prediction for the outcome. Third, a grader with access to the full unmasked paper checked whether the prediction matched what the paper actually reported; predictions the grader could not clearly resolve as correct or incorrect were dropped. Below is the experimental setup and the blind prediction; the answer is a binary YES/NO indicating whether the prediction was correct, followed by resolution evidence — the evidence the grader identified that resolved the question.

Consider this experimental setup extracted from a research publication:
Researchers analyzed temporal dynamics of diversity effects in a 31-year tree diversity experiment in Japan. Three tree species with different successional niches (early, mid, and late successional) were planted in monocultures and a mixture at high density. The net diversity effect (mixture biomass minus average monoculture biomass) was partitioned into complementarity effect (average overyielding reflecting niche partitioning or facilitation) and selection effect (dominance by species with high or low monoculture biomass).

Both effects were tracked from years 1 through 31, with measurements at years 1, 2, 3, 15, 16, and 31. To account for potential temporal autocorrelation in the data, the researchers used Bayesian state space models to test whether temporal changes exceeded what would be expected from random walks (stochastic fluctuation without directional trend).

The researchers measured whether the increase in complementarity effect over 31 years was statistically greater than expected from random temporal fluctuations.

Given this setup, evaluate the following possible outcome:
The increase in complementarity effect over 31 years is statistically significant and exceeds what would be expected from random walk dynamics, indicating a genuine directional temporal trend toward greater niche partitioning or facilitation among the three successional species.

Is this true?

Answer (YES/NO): YES